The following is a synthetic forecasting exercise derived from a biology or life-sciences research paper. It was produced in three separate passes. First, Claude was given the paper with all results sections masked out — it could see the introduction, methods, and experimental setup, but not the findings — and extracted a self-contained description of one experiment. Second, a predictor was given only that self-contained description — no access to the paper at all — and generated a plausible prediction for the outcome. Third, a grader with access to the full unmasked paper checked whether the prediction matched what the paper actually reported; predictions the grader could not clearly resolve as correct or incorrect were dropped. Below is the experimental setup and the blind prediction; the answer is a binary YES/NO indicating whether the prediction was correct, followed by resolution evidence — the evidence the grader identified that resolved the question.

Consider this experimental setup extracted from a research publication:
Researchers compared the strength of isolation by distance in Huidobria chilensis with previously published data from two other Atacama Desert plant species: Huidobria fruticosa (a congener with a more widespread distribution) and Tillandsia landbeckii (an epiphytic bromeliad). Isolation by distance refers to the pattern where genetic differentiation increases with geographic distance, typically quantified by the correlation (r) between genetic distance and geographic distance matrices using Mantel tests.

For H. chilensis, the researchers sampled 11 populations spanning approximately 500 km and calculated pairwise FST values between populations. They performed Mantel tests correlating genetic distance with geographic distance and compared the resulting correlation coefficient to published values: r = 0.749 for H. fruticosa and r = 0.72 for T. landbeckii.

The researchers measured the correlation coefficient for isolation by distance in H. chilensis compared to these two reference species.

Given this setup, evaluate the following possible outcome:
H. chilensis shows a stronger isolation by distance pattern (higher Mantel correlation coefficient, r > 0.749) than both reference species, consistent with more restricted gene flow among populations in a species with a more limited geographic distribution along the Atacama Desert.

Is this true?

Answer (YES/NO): YES